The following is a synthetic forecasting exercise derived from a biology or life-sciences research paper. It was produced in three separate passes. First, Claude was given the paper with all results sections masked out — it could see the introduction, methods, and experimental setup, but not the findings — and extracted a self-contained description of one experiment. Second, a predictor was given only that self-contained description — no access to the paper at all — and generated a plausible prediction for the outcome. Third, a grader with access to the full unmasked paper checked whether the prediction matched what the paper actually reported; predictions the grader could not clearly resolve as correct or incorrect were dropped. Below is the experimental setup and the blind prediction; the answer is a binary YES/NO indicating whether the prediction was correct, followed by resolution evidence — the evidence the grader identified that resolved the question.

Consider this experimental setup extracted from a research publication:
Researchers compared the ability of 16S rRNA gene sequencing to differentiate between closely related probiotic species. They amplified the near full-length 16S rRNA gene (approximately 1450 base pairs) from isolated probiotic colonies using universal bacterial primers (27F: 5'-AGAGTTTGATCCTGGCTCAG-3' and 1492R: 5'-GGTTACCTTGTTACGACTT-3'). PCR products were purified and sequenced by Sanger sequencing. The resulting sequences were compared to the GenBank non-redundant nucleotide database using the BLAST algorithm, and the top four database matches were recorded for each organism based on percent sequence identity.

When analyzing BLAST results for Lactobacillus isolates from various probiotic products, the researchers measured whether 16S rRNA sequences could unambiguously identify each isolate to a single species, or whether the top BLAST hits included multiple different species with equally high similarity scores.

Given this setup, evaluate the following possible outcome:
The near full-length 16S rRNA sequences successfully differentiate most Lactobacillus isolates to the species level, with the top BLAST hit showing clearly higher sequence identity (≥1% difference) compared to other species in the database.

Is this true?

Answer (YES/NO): NO